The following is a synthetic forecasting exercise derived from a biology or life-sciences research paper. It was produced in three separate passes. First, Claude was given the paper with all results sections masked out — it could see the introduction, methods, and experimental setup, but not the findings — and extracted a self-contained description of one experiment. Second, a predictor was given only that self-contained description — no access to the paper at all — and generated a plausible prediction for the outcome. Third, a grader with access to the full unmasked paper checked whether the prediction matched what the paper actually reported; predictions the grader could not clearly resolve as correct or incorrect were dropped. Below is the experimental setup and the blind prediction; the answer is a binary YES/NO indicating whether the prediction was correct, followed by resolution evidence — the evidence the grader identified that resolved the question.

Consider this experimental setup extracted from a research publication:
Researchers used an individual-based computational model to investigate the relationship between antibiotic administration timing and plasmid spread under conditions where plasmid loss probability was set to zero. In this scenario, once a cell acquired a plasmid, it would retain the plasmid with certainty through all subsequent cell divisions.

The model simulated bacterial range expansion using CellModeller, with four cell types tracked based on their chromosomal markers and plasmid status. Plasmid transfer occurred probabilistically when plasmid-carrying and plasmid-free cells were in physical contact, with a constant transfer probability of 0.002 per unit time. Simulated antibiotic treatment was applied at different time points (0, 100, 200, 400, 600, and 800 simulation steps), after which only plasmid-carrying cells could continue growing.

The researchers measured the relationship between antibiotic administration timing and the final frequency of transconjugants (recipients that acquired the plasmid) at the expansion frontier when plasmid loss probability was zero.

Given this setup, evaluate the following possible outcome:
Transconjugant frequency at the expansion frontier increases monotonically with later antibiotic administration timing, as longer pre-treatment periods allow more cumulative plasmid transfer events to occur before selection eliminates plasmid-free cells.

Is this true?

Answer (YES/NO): YES